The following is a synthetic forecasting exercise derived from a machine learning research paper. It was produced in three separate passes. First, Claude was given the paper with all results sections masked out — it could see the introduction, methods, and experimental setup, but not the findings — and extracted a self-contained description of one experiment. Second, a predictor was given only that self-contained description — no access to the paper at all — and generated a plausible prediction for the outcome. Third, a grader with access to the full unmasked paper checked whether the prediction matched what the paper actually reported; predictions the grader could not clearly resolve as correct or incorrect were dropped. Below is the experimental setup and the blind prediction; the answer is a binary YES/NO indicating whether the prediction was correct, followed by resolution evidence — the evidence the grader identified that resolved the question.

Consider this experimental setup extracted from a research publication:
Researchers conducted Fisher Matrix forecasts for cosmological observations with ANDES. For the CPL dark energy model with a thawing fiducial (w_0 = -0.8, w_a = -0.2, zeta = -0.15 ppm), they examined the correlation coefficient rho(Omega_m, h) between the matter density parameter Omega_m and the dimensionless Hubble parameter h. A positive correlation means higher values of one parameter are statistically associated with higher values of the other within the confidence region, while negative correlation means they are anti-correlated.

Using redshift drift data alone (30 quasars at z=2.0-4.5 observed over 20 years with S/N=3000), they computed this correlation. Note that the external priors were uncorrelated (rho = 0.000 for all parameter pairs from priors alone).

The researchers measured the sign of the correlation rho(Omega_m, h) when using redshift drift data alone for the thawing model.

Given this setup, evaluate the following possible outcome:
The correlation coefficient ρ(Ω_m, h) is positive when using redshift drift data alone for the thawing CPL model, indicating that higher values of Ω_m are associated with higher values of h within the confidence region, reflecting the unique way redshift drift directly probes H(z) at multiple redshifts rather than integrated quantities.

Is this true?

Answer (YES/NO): NO